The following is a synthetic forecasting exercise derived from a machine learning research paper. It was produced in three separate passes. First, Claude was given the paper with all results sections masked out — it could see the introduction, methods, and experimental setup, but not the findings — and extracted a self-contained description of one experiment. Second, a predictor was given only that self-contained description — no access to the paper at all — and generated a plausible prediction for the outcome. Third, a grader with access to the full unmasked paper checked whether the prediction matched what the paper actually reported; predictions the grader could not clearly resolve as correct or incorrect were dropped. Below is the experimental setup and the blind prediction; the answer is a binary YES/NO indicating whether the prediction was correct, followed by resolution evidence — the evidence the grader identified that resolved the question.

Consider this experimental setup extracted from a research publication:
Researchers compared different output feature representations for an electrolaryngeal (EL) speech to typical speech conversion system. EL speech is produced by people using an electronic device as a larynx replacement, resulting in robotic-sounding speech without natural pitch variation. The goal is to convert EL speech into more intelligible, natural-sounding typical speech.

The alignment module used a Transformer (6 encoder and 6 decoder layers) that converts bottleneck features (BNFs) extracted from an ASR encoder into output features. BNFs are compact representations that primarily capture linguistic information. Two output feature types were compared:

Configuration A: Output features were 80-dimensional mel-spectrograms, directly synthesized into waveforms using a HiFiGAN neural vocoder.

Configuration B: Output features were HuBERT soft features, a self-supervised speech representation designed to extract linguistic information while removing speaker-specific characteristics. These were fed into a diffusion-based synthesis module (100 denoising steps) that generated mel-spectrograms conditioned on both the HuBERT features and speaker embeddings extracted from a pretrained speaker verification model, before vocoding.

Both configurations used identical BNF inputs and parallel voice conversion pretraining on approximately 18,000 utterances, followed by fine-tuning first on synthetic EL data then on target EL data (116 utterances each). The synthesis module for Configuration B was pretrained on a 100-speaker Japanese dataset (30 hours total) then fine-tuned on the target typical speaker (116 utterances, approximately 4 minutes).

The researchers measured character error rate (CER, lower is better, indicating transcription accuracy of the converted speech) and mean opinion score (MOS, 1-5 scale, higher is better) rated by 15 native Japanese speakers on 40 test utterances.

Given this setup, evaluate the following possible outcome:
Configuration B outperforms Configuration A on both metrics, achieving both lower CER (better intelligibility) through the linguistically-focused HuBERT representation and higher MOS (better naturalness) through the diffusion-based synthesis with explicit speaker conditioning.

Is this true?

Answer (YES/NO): YES